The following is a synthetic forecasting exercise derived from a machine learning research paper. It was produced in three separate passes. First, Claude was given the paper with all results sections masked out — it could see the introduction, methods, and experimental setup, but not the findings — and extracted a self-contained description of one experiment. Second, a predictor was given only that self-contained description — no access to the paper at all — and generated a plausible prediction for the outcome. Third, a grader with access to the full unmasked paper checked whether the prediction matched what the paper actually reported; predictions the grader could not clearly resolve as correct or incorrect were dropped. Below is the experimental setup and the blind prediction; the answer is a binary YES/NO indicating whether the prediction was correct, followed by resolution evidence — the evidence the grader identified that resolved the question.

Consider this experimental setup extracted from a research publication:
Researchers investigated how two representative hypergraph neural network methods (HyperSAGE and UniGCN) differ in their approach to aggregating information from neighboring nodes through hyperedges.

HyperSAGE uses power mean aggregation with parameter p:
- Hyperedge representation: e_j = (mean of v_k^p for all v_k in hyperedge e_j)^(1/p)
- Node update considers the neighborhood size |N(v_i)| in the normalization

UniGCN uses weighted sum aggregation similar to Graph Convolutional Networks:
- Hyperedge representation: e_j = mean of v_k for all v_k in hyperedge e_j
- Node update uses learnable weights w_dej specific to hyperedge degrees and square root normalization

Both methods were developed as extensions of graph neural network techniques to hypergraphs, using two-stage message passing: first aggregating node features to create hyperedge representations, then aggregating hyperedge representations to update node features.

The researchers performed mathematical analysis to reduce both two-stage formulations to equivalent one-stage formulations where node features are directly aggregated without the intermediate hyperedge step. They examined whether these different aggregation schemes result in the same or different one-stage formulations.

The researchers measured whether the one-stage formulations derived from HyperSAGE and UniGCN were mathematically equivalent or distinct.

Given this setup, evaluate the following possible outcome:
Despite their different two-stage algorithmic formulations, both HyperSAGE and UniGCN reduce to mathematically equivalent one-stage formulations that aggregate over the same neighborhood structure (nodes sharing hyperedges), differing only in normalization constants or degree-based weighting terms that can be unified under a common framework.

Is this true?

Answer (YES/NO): NO